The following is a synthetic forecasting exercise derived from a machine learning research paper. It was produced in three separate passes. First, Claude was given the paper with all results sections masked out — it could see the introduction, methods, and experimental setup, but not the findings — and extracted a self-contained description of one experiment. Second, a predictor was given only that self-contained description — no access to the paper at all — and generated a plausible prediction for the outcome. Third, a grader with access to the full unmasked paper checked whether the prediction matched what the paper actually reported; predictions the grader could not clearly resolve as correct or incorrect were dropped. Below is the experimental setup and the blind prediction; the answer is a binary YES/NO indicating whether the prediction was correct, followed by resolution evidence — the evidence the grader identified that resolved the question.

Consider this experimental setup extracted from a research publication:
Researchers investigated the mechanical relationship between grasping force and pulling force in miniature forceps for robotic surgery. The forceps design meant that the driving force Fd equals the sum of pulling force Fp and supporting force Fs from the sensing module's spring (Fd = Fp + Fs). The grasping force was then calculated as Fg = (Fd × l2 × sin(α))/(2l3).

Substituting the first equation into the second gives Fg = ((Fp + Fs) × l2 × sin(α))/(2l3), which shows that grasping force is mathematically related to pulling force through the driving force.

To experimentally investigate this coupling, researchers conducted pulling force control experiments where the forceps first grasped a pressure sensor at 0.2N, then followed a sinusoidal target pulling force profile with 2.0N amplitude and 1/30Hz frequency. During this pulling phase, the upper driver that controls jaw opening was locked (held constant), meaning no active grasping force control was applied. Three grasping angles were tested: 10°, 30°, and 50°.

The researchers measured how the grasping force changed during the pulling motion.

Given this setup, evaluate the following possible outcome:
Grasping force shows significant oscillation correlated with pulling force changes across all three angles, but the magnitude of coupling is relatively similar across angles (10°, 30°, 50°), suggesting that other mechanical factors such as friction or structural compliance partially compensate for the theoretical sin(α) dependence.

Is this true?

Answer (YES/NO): NO